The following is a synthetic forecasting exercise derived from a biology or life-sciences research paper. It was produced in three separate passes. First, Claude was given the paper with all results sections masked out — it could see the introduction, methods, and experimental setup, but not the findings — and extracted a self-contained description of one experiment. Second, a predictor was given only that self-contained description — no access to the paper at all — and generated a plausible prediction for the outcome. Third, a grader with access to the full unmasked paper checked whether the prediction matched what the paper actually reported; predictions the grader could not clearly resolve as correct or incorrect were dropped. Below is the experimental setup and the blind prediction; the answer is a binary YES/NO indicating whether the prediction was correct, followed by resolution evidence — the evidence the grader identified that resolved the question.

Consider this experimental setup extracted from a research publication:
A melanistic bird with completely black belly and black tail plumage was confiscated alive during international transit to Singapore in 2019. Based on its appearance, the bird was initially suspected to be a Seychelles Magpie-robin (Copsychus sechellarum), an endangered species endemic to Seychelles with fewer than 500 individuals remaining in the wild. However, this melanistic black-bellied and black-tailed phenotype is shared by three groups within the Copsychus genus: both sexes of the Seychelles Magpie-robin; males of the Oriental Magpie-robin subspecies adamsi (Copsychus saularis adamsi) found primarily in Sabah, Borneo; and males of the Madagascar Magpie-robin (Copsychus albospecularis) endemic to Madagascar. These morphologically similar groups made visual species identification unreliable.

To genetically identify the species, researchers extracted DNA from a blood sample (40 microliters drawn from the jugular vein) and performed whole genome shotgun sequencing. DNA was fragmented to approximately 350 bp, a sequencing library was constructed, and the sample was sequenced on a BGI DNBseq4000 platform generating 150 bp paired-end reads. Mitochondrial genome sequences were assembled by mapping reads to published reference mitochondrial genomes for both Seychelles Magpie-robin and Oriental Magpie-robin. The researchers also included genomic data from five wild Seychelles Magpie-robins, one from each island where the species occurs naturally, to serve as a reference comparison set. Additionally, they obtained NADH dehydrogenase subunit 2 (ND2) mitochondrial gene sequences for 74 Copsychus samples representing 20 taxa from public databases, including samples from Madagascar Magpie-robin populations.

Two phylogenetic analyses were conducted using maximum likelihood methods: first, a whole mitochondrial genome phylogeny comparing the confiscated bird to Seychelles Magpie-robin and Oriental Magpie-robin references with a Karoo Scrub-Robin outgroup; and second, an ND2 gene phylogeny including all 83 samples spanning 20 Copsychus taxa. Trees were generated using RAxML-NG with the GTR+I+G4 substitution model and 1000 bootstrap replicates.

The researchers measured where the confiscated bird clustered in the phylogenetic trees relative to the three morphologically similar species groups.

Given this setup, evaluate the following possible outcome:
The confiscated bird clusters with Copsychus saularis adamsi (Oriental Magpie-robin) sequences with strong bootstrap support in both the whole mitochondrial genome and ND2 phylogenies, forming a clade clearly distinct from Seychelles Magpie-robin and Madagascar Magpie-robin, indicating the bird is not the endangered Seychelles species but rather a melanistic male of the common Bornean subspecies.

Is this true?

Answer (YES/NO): YES